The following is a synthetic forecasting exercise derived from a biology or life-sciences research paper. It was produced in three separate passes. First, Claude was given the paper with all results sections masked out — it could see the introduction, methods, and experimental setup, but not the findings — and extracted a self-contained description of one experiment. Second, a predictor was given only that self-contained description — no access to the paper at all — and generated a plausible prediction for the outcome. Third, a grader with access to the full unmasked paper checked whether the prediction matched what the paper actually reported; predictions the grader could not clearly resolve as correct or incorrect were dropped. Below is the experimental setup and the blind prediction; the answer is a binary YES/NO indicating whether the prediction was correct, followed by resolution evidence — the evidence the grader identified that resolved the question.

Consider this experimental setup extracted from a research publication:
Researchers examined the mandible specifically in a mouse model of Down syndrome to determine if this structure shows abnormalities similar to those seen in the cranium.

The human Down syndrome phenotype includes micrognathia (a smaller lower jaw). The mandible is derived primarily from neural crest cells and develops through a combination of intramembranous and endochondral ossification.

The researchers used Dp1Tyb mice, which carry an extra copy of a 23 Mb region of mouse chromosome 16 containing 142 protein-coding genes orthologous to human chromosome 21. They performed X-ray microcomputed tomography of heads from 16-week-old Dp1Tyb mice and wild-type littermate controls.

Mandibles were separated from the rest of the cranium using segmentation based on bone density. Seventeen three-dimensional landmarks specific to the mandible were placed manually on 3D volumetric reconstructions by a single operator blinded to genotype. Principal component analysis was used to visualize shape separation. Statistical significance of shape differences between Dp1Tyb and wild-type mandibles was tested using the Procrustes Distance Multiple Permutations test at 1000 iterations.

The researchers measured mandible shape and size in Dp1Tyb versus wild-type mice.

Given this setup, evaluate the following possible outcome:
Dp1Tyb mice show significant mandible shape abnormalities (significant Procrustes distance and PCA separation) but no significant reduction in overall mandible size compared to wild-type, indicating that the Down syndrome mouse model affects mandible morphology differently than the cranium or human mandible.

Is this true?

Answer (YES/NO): NO